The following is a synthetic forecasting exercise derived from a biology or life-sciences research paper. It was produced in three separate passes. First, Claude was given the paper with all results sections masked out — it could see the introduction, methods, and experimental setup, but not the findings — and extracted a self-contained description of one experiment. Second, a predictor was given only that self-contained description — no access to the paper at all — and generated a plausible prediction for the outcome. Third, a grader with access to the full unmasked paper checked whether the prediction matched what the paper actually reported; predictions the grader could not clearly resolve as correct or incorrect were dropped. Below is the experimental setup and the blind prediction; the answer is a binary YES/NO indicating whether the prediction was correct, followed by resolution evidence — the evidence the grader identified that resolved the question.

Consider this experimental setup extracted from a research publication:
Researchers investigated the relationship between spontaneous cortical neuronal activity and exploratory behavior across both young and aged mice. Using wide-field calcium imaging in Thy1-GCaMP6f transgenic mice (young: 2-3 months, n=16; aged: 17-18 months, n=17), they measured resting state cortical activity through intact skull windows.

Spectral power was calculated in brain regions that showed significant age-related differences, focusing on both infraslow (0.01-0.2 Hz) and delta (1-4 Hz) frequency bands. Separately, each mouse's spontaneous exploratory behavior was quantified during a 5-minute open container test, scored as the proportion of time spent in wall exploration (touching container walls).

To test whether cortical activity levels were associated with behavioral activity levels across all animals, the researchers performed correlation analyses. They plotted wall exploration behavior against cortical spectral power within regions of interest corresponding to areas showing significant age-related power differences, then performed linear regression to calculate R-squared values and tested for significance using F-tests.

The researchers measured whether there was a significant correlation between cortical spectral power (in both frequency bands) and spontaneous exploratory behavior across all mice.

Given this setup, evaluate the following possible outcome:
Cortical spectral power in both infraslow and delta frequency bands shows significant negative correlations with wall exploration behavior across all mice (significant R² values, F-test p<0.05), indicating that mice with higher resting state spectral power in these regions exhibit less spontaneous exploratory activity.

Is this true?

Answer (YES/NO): NO